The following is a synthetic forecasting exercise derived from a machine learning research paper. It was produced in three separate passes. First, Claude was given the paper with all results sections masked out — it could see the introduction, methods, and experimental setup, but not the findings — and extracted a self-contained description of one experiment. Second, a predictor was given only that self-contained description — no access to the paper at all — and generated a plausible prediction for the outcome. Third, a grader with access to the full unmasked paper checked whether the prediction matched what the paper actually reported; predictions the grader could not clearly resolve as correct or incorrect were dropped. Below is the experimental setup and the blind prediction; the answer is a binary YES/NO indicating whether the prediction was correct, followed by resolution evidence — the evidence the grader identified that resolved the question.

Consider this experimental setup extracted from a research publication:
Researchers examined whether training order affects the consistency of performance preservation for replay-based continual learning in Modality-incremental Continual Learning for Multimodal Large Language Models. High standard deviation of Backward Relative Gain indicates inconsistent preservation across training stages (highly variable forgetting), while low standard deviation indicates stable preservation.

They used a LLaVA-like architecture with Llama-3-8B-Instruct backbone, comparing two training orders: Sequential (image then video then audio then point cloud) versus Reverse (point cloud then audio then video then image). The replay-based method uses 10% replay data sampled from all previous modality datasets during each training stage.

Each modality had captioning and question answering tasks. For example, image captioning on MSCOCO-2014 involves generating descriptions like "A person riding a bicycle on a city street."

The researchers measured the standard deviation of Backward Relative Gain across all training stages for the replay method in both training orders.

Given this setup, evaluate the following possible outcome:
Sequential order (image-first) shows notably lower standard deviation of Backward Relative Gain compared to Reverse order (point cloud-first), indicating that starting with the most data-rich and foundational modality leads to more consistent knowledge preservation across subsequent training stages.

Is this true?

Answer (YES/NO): YES